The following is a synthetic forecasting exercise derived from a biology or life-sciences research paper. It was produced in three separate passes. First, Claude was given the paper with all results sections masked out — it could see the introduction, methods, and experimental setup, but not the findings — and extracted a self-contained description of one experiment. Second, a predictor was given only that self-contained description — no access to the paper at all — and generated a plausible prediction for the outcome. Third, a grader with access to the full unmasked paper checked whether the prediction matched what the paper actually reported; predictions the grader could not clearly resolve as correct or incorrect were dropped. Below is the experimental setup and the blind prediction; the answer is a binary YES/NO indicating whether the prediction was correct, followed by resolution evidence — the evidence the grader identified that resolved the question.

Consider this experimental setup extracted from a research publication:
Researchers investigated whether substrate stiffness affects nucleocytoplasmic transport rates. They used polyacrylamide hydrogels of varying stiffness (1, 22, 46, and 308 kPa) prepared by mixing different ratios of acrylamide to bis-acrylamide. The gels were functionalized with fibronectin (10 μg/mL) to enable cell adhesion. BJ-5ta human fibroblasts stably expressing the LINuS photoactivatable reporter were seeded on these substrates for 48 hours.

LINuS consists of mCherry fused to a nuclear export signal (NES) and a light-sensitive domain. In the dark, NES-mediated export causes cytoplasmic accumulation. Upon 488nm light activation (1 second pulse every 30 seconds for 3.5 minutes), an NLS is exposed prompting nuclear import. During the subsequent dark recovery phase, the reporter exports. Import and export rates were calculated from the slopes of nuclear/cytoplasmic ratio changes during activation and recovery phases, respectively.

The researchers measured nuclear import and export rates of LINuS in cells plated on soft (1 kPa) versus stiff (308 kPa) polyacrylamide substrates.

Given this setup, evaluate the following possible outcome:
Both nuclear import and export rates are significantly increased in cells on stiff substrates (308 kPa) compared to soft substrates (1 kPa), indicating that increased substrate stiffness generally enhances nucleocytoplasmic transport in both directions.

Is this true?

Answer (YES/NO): NO